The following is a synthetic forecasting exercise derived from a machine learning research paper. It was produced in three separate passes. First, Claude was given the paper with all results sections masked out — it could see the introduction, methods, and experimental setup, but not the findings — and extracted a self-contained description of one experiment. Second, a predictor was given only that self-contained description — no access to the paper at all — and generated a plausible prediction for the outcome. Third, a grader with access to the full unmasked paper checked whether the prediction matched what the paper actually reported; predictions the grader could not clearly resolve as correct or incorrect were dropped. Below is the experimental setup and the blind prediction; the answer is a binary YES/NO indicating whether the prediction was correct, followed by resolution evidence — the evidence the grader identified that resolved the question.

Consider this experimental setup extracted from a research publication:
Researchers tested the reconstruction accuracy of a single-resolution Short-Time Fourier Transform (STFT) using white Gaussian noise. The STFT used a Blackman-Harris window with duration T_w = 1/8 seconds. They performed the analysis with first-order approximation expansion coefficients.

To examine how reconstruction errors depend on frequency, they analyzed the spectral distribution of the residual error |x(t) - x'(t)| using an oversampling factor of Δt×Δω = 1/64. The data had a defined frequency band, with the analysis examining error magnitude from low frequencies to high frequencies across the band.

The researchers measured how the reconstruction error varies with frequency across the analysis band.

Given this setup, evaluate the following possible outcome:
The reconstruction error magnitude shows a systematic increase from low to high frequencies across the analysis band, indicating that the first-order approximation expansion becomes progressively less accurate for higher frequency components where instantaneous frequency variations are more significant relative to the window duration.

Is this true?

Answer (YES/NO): NO